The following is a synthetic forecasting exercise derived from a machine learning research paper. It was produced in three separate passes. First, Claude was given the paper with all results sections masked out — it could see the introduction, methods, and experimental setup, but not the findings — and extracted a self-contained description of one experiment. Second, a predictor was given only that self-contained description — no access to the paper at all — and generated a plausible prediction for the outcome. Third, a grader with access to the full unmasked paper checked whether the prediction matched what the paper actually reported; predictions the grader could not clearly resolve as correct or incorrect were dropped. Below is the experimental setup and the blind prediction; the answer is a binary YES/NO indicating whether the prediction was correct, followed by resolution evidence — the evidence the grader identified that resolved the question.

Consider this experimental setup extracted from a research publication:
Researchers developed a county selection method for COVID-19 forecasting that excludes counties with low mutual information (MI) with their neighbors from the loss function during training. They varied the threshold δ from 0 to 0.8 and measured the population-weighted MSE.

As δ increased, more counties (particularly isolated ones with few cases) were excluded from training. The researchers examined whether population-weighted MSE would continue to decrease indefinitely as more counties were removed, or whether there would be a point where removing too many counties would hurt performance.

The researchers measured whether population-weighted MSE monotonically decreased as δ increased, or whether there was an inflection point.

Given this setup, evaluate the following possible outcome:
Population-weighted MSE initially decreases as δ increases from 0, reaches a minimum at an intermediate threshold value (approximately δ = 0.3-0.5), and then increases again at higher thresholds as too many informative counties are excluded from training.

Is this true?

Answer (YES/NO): NO